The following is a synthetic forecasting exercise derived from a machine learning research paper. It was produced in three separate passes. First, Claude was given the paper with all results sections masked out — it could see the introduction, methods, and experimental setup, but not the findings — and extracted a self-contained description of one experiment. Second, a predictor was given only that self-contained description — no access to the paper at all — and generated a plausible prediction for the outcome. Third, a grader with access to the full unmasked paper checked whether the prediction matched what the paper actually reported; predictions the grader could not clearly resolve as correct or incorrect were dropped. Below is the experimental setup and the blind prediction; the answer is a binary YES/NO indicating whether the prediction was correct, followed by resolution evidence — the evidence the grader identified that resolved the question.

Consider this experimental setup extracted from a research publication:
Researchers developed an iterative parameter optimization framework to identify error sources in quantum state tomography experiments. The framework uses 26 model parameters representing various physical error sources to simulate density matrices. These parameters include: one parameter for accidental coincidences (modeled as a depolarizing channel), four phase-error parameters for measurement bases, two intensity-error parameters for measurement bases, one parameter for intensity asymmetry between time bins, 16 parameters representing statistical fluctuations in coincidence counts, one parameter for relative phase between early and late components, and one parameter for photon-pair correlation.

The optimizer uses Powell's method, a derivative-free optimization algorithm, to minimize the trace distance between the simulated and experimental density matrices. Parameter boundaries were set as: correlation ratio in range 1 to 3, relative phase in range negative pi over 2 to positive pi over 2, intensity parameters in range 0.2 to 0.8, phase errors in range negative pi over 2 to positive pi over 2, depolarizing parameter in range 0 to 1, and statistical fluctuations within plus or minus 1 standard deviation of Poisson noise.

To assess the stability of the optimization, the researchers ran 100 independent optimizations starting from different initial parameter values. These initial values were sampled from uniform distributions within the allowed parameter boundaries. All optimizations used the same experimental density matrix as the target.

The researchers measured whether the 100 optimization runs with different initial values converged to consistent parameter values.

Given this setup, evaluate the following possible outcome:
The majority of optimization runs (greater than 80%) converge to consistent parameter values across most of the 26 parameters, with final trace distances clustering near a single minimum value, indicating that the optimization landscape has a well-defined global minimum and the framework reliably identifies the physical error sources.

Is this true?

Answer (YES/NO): YES